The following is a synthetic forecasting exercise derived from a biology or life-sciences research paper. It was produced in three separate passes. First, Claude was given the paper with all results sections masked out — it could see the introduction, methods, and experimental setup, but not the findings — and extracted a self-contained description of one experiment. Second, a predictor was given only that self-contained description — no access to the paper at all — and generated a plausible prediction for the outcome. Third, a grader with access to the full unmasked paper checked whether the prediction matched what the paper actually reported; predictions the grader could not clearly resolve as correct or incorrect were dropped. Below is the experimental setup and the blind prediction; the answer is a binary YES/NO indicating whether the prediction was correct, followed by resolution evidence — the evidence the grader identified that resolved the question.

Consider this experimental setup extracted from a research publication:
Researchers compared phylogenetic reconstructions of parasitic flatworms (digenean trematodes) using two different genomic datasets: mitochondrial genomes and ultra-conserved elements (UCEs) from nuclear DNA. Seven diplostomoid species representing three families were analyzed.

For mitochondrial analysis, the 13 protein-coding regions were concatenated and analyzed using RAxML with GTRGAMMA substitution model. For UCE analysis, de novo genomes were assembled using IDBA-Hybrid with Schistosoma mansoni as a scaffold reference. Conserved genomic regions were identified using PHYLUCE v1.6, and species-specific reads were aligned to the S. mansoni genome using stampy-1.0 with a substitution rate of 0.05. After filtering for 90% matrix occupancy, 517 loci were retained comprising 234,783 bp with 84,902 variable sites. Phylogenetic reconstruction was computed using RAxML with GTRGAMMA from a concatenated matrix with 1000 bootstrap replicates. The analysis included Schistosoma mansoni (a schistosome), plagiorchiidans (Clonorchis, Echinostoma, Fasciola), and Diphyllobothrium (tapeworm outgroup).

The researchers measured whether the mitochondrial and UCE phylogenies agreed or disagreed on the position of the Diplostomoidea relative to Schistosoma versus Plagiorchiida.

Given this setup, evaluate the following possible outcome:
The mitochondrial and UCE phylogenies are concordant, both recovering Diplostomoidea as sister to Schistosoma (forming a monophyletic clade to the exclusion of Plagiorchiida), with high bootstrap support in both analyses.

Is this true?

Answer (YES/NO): NO